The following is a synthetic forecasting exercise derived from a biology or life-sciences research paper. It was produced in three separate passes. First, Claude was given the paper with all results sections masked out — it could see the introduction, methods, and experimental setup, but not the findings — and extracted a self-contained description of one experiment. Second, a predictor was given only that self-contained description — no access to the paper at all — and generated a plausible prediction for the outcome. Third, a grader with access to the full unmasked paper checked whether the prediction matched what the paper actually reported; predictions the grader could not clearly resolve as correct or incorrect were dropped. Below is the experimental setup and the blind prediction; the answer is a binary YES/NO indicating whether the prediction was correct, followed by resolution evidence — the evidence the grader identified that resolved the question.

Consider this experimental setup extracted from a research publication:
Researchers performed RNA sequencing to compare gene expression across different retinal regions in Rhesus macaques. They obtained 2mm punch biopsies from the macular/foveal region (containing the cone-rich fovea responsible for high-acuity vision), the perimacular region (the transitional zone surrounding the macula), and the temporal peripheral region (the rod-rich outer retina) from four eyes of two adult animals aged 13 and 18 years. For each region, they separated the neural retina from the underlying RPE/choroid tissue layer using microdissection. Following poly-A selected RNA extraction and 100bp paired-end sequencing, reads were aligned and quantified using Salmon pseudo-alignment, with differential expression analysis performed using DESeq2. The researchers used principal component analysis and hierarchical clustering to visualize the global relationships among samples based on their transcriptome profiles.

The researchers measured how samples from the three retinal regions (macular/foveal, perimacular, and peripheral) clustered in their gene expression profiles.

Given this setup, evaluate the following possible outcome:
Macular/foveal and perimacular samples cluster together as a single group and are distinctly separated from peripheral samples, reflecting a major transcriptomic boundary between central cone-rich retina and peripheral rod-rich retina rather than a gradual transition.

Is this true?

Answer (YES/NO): NO